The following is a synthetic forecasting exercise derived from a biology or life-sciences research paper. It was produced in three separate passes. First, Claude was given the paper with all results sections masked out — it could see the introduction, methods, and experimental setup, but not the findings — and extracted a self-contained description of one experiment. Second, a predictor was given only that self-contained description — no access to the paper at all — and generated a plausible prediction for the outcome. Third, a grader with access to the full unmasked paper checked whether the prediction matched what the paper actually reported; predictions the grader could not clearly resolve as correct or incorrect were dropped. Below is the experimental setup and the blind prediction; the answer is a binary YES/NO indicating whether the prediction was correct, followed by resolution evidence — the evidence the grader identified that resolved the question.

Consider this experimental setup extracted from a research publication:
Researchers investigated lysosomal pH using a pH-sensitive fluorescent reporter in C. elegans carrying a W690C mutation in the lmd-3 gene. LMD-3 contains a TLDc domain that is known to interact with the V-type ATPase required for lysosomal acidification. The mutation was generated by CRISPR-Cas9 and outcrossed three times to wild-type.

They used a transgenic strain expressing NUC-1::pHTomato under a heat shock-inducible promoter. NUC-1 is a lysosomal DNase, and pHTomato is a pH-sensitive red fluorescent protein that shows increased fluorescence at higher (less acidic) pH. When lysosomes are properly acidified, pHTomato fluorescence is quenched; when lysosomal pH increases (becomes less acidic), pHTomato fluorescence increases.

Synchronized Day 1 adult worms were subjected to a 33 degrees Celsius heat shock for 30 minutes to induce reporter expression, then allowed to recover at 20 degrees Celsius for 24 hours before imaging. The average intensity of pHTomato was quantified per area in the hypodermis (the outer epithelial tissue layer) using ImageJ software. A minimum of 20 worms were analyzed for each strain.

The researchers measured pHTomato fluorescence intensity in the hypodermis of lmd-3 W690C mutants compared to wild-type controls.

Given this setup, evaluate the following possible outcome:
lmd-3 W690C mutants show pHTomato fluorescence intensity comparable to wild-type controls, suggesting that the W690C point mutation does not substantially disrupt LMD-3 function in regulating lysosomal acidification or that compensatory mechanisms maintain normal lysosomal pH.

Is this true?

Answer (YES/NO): NO